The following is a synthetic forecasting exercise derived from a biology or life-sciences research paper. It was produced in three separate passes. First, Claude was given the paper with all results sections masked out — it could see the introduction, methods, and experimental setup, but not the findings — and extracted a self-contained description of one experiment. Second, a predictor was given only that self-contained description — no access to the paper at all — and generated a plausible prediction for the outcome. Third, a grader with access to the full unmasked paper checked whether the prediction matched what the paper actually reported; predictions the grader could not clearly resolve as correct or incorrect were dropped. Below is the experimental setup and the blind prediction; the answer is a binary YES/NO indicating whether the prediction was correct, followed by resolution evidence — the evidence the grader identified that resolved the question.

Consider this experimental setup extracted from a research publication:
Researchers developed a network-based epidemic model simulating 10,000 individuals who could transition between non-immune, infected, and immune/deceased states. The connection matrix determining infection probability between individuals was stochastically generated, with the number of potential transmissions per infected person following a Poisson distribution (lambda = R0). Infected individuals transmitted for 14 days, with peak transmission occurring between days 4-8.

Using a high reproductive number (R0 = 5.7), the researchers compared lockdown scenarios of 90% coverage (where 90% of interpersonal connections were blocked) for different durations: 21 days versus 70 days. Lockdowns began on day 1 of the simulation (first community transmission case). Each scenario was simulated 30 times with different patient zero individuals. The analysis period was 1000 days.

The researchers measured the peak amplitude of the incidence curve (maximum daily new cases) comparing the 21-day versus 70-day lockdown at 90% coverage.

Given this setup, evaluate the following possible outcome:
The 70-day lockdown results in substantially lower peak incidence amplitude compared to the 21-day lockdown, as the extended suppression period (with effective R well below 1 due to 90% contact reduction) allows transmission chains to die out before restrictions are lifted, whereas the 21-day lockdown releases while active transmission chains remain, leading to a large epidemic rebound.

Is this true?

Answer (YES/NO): YES